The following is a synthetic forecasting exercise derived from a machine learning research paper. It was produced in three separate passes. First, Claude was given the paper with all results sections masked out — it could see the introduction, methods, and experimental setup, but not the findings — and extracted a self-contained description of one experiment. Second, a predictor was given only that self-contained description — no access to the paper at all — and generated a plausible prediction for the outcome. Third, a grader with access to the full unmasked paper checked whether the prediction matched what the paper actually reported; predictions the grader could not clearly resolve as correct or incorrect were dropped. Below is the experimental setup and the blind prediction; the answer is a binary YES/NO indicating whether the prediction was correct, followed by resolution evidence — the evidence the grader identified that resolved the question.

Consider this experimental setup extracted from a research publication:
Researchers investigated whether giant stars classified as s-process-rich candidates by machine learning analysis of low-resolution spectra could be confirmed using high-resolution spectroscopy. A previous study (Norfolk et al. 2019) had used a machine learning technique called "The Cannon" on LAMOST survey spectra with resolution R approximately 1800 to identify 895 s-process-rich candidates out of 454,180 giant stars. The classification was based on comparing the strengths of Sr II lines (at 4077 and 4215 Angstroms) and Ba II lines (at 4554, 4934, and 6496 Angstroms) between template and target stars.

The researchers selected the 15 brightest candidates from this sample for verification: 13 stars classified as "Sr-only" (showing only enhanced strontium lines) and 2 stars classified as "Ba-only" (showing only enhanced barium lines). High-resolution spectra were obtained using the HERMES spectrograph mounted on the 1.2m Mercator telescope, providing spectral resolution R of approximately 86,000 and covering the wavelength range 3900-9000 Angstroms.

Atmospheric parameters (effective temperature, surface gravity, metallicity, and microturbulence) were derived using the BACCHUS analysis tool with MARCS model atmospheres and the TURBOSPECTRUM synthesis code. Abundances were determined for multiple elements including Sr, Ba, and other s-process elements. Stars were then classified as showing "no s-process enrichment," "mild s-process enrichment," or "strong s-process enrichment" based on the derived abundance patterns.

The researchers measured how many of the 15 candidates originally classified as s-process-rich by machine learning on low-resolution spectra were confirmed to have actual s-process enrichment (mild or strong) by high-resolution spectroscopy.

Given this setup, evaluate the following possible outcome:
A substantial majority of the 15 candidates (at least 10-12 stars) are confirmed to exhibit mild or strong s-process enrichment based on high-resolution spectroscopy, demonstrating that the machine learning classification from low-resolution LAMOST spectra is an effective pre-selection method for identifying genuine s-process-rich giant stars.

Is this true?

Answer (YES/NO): YES